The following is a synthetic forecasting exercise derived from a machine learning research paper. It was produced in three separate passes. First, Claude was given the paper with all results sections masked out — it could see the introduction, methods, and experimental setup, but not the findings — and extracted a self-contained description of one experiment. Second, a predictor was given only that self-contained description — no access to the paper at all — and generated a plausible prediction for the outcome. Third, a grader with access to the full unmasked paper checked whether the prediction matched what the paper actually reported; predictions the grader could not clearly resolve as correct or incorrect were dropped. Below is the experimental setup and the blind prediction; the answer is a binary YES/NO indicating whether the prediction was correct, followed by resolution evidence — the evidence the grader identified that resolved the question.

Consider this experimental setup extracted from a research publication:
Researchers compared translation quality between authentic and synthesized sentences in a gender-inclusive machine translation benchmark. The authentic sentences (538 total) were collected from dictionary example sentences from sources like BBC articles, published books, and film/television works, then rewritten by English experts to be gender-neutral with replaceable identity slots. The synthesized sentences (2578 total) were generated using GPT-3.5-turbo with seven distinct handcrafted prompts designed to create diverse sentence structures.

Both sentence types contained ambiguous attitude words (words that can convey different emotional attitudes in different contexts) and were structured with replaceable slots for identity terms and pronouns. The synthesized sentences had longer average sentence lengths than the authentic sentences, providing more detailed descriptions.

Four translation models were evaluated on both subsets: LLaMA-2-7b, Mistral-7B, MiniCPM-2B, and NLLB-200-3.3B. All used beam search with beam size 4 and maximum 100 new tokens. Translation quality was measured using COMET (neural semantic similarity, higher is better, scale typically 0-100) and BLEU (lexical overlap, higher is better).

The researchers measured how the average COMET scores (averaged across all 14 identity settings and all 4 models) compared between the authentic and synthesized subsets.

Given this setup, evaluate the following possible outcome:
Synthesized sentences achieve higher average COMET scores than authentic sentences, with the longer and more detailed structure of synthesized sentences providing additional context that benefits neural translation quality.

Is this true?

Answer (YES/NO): YES